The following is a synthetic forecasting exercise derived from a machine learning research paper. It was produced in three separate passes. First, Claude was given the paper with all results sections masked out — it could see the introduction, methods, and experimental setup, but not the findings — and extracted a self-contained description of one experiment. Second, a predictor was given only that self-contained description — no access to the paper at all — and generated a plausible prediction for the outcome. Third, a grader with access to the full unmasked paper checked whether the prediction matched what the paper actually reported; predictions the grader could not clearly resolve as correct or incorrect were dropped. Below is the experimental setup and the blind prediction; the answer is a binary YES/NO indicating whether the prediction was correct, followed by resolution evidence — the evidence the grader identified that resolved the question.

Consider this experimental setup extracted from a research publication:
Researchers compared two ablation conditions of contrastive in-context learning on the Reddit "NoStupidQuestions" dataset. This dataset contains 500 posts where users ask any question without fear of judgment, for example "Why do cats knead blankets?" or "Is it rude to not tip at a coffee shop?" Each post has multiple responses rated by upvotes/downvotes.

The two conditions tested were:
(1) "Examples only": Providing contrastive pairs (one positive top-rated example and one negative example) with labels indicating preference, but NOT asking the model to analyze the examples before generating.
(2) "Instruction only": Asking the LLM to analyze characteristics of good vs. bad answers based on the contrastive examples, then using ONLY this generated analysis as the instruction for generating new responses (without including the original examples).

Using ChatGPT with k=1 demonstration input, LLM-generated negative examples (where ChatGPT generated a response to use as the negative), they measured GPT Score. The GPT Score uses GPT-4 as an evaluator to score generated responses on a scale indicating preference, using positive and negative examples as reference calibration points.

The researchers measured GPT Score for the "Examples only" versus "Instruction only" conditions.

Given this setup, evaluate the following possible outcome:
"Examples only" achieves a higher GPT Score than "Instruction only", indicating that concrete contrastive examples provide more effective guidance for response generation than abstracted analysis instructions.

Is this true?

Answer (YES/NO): YES